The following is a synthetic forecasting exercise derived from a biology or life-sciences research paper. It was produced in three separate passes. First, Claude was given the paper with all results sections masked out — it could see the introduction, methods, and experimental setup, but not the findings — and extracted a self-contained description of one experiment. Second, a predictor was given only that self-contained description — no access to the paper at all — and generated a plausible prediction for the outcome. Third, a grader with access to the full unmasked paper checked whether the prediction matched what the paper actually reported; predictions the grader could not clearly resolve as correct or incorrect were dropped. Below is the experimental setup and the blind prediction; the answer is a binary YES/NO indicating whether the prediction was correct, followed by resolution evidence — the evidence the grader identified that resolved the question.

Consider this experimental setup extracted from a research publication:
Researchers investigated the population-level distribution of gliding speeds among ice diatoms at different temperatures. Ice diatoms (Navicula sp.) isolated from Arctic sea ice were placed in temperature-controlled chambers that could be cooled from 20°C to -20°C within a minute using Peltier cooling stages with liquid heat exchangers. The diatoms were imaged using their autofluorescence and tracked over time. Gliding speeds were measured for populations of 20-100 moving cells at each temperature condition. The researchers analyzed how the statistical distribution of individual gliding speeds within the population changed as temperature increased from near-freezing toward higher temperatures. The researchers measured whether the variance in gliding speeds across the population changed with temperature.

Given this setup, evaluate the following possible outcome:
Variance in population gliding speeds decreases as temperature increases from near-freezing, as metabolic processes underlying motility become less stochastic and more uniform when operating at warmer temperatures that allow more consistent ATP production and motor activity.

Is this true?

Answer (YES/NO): NO